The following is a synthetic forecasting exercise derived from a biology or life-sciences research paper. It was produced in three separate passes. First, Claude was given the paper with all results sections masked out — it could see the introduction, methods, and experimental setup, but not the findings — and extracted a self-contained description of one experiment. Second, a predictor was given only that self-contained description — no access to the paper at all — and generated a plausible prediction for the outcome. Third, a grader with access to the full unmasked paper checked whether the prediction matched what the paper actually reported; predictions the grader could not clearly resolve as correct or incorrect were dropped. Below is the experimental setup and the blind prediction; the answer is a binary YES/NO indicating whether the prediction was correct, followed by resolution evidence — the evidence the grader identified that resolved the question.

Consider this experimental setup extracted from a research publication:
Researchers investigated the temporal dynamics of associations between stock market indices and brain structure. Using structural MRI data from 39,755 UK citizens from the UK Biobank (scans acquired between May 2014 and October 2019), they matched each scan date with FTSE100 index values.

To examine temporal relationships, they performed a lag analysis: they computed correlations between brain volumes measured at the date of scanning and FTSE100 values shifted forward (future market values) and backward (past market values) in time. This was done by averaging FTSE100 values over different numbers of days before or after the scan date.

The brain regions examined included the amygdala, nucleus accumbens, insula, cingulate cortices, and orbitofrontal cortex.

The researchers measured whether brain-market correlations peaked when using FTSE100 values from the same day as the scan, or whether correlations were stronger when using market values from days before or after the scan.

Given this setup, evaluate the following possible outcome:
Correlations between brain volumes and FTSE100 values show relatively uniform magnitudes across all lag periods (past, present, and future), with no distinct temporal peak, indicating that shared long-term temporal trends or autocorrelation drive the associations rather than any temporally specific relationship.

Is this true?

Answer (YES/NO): NO